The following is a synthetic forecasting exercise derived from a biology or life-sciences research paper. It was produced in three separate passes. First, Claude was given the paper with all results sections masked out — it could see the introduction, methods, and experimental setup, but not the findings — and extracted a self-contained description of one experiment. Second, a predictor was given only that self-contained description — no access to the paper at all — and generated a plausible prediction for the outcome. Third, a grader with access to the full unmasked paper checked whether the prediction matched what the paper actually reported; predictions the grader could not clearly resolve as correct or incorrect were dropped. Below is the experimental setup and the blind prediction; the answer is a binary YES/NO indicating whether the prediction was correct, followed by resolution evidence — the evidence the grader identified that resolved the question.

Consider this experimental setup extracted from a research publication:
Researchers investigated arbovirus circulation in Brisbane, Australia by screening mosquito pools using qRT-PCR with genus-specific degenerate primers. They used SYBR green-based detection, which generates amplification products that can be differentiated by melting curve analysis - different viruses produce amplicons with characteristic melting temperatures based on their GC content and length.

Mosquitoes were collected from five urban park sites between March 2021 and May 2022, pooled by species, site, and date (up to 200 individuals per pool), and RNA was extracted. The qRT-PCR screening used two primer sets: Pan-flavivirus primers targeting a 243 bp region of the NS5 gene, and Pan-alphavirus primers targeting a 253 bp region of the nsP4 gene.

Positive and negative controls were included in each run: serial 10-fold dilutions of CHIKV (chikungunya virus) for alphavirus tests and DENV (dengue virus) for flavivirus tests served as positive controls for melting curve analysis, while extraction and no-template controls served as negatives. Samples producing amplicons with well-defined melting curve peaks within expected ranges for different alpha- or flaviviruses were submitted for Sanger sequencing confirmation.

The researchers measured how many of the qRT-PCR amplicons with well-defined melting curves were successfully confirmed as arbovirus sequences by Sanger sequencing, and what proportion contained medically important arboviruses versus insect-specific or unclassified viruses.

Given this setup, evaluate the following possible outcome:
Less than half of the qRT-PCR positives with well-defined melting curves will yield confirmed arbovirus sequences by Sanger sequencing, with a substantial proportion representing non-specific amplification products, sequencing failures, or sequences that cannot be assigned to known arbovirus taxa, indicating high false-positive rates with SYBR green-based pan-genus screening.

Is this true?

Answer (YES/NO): NO